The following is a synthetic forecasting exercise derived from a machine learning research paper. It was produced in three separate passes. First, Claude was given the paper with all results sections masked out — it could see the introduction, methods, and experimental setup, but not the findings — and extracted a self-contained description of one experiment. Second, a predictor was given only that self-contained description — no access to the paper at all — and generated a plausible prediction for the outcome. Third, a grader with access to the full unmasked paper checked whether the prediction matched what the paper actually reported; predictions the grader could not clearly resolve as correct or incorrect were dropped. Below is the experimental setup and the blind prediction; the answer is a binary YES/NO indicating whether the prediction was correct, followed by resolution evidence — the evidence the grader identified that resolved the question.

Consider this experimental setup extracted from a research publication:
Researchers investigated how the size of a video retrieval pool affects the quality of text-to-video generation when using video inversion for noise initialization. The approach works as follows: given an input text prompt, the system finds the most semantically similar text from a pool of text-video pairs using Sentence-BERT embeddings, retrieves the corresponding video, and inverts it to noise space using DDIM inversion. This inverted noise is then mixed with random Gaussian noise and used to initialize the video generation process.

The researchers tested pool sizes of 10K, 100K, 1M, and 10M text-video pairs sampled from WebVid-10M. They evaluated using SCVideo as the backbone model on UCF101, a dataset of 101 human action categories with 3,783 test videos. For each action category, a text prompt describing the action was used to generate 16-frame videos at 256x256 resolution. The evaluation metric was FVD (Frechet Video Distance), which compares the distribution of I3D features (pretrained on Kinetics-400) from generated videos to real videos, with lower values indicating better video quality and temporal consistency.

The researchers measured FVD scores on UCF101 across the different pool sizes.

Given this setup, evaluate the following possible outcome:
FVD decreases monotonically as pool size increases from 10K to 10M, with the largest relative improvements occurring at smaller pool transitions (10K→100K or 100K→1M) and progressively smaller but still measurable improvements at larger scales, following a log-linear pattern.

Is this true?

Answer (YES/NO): NO